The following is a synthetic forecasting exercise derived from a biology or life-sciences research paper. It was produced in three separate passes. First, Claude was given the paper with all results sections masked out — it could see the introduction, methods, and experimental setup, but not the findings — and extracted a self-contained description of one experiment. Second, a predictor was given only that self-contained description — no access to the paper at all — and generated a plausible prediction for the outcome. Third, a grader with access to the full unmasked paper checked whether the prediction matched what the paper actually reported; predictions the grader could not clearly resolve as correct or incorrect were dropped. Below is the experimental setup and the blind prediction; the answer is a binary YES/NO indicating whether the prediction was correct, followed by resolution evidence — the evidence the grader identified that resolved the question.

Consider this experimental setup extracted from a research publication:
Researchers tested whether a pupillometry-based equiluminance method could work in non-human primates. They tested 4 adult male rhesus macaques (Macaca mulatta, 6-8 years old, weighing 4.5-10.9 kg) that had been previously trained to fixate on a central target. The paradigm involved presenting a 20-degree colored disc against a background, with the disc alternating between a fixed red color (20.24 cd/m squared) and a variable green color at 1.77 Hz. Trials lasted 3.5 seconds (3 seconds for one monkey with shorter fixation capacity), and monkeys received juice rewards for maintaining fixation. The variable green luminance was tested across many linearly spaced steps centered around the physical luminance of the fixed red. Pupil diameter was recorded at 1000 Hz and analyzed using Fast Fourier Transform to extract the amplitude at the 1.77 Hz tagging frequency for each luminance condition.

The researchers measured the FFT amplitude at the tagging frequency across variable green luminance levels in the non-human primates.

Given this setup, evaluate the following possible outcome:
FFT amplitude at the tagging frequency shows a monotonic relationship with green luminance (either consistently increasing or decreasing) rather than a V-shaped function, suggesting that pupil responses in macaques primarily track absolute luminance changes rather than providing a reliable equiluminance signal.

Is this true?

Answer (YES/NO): NO